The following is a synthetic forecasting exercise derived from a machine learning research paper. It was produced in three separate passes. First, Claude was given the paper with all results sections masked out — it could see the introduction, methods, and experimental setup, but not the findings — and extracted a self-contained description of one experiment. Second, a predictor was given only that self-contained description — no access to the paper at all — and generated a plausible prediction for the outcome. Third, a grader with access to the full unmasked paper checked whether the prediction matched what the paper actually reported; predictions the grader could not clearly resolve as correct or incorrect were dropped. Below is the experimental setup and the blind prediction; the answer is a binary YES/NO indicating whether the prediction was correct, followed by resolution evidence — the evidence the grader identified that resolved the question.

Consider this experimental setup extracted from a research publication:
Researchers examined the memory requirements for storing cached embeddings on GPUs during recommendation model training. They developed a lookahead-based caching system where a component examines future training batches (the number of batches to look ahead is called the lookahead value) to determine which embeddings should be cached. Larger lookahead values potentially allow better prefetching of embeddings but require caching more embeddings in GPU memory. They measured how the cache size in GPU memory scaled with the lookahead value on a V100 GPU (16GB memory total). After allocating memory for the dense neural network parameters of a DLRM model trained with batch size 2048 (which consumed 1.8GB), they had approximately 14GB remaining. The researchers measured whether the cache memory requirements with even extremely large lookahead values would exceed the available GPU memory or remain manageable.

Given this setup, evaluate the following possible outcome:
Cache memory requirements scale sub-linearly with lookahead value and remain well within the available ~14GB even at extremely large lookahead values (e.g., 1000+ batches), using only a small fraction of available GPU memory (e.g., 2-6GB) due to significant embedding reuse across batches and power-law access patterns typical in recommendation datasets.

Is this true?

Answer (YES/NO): NO